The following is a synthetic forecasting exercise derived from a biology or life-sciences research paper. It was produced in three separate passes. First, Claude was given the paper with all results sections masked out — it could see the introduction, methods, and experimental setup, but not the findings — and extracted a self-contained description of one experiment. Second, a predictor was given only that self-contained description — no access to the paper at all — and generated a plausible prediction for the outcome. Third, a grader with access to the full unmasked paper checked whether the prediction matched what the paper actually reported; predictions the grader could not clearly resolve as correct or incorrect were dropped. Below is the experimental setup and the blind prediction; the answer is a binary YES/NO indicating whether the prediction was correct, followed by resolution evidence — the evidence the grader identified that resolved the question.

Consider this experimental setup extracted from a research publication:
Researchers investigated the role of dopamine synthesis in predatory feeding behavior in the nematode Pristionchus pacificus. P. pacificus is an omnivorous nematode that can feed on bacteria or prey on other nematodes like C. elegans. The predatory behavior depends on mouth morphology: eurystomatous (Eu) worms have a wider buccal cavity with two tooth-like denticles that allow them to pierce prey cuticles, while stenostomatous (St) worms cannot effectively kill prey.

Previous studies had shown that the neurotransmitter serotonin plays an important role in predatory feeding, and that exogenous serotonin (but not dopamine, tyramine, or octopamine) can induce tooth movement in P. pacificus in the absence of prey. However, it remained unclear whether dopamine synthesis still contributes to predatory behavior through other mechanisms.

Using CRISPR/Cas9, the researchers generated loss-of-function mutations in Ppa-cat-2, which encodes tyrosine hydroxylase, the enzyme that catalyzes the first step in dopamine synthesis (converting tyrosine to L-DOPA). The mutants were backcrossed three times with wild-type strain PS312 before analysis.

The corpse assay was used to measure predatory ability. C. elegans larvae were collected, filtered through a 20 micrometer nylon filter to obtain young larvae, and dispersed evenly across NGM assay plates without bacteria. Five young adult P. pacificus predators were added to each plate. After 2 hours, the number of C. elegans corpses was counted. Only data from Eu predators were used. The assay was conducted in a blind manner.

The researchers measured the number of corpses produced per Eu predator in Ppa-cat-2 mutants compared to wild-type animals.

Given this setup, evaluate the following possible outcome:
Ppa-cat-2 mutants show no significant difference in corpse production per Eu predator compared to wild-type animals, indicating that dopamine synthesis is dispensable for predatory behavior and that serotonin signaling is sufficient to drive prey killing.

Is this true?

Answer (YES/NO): YES